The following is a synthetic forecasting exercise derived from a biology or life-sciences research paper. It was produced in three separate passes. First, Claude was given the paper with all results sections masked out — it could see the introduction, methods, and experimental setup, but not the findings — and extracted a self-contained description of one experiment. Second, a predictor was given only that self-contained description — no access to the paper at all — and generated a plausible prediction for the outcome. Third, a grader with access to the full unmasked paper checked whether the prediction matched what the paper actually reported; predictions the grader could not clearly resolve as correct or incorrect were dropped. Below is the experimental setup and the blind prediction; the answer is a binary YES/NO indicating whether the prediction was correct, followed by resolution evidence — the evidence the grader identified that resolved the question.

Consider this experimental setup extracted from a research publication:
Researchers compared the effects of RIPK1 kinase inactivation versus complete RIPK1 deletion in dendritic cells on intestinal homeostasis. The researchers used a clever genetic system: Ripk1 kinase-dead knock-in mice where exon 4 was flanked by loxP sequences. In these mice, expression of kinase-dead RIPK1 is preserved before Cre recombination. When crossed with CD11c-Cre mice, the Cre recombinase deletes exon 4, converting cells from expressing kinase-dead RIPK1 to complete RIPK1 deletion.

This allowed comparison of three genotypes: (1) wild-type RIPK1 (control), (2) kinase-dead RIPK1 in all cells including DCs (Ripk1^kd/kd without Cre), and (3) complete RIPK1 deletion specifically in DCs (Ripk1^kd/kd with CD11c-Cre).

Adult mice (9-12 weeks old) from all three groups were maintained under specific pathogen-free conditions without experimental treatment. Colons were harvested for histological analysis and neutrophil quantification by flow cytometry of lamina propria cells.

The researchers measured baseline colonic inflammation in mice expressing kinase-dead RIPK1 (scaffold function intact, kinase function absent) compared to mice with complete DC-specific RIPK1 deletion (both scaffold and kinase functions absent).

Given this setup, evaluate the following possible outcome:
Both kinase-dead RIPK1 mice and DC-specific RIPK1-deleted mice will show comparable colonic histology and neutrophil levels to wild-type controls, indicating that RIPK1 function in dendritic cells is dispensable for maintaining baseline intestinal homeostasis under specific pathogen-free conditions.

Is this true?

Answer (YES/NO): NO